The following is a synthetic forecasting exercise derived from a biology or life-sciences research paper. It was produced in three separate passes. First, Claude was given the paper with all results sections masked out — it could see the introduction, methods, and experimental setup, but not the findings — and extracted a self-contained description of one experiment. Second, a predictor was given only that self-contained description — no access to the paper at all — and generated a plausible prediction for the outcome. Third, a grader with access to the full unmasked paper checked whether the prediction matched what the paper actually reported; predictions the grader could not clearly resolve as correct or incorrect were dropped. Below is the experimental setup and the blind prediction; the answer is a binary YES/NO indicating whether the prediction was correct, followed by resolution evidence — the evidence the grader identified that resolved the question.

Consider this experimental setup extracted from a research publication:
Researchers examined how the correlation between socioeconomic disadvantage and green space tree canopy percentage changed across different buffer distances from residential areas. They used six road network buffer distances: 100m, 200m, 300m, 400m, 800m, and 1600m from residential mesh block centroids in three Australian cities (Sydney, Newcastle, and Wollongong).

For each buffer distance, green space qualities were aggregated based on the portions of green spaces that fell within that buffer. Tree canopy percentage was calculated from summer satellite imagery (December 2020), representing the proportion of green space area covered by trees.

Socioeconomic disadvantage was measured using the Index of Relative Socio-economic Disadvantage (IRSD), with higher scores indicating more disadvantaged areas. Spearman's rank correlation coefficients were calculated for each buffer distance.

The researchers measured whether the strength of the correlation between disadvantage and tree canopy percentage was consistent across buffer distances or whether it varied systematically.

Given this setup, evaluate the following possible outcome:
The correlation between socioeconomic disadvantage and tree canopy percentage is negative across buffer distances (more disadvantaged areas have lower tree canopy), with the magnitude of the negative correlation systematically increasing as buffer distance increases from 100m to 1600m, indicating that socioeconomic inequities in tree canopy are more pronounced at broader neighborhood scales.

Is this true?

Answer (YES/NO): YES